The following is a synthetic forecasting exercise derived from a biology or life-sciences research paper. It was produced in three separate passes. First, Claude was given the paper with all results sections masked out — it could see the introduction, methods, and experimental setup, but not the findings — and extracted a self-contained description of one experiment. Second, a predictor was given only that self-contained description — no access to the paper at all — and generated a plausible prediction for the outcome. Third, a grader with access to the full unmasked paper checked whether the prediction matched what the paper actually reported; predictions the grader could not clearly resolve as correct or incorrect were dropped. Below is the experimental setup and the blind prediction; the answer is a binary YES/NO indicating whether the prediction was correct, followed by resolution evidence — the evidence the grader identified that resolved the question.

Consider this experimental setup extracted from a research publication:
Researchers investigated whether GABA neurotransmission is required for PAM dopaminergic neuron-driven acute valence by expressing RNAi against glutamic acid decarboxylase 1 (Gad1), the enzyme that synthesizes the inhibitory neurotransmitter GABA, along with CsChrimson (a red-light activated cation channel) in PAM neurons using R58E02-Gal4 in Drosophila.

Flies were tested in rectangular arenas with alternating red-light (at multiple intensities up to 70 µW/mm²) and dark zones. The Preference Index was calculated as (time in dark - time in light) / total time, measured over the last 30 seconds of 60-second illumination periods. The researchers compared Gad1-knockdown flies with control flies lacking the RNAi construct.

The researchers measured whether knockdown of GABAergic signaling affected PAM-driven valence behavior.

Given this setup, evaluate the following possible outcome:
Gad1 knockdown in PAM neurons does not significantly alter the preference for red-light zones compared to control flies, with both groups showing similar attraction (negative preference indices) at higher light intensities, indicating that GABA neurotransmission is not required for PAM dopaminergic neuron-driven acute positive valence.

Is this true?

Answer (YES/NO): YES